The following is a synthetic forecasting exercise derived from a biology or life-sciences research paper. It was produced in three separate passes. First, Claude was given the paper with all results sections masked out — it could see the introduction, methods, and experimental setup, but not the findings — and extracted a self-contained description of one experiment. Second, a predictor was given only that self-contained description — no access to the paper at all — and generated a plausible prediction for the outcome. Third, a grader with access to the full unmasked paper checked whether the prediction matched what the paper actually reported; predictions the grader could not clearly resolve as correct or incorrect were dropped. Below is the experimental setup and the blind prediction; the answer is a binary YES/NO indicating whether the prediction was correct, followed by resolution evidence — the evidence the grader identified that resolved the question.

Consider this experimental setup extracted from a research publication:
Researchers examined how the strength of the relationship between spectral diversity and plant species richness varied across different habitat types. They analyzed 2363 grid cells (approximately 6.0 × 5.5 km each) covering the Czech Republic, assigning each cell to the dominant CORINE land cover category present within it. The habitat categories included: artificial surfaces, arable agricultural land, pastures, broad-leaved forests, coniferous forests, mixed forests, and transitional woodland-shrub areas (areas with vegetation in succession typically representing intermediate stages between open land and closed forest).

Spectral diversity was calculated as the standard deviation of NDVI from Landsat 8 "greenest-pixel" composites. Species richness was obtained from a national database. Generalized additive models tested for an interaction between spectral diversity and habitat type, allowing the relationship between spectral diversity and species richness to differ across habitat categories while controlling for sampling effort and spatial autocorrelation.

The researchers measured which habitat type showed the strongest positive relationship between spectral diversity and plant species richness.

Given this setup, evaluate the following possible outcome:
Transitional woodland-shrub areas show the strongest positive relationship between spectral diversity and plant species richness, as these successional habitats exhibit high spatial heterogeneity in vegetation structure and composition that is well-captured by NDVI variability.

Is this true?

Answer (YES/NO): YES